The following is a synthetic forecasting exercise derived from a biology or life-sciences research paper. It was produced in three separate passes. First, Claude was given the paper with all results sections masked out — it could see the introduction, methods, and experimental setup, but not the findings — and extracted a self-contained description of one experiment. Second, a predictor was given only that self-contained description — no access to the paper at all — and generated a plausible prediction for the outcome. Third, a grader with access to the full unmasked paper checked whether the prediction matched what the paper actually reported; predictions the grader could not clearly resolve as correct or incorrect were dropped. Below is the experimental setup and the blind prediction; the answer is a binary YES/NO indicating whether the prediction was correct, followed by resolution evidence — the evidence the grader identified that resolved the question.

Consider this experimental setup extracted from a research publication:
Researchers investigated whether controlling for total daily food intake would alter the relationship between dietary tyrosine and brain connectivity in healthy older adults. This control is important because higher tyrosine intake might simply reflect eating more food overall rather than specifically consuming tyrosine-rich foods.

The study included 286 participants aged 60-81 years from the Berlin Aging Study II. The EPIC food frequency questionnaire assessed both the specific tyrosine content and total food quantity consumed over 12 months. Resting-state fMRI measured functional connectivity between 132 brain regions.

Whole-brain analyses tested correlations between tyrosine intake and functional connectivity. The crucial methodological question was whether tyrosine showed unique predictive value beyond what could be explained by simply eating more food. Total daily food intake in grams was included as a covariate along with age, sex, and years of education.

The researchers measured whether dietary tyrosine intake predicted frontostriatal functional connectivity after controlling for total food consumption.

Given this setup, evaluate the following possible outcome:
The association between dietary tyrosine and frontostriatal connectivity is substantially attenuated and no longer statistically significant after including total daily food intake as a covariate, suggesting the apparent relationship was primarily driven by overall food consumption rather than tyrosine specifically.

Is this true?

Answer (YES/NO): NO